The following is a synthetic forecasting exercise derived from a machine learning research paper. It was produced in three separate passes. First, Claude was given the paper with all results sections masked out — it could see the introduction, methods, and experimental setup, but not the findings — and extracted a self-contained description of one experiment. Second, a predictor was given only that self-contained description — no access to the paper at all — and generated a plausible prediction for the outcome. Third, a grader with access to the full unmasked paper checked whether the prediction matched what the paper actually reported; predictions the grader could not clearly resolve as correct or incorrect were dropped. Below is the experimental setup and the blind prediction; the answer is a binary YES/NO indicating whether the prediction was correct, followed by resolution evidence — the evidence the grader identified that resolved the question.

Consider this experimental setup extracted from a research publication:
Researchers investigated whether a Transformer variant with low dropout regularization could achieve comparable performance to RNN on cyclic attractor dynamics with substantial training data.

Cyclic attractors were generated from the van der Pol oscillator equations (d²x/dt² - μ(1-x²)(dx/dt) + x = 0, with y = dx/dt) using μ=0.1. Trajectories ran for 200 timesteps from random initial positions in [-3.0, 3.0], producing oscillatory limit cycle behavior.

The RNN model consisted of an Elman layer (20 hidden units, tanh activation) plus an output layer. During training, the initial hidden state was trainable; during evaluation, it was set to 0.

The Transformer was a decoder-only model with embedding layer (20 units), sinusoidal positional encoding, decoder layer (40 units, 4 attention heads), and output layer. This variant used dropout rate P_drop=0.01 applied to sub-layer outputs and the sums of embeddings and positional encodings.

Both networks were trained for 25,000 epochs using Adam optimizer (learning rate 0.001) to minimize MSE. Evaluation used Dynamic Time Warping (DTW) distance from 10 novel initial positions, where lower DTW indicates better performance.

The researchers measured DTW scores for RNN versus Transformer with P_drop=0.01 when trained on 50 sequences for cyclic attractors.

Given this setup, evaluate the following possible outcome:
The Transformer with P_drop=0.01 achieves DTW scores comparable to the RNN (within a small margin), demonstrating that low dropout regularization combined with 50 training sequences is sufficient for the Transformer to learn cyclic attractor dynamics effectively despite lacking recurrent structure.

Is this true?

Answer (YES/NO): NO